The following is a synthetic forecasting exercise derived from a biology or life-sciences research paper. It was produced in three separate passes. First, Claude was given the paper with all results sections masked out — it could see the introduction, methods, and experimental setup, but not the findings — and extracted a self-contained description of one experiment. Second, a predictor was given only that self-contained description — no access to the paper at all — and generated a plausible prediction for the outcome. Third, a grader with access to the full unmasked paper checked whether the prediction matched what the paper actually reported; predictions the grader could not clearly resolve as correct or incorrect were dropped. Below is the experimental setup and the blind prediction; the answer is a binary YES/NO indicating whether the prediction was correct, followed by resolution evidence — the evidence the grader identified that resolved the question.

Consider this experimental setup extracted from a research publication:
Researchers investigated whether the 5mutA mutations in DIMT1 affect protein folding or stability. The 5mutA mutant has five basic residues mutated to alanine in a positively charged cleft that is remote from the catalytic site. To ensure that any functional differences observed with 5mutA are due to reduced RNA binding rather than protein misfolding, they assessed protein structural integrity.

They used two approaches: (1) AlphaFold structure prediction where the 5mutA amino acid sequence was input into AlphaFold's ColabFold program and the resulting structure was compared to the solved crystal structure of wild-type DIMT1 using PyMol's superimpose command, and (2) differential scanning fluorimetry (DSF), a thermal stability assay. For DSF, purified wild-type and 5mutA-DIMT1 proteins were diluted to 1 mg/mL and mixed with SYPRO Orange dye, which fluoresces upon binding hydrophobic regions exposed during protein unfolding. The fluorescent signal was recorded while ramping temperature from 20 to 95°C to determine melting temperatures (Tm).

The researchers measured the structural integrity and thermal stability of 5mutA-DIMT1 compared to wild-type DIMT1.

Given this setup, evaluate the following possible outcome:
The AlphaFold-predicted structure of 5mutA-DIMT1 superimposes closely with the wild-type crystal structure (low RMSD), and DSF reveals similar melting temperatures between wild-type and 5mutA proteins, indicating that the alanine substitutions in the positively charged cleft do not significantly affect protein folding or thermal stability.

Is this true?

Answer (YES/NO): YES